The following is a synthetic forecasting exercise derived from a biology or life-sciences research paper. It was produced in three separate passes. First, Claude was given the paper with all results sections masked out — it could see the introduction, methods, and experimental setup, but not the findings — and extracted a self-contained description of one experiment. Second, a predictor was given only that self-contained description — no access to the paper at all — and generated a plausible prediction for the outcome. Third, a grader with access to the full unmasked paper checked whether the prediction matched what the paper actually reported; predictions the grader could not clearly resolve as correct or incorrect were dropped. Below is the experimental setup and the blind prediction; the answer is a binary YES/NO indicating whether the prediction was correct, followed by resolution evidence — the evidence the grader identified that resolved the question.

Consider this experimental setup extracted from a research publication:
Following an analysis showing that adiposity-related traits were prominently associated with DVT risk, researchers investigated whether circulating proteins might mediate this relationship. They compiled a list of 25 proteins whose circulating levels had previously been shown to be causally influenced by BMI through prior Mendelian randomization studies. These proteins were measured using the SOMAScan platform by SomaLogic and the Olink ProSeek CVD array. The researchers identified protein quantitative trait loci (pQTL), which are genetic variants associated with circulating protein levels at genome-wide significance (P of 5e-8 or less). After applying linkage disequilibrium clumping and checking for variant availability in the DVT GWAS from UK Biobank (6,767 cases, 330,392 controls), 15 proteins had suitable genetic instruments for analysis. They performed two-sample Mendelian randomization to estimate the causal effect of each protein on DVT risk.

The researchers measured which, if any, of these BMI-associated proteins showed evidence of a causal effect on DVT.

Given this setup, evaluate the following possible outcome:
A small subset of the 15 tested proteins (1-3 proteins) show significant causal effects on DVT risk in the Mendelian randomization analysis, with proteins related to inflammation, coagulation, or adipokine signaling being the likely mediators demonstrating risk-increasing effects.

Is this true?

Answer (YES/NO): NO